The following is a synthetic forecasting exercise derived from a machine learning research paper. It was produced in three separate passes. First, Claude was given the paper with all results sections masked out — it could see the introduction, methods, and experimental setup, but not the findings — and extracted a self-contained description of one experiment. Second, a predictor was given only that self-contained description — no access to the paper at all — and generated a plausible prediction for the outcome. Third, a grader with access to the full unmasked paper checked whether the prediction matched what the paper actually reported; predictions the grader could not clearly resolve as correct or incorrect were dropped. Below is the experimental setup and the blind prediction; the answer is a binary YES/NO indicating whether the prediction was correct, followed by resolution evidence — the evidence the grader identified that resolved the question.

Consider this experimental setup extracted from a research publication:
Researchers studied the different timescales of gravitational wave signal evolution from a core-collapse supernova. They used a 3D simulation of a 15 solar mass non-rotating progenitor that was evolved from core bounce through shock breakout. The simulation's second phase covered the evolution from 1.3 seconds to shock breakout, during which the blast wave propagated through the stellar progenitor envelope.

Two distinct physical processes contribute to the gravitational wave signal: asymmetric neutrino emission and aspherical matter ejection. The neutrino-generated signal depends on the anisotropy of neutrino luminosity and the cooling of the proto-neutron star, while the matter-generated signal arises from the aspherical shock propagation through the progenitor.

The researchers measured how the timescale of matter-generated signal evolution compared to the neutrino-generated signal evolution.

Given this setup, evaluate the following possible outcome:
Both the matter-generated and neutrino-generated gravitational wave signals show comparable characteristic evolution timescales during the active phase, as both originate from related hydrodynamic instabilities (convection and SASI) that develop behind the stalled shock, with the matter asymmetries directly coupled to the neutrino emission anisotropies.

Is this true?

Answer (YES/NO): NO